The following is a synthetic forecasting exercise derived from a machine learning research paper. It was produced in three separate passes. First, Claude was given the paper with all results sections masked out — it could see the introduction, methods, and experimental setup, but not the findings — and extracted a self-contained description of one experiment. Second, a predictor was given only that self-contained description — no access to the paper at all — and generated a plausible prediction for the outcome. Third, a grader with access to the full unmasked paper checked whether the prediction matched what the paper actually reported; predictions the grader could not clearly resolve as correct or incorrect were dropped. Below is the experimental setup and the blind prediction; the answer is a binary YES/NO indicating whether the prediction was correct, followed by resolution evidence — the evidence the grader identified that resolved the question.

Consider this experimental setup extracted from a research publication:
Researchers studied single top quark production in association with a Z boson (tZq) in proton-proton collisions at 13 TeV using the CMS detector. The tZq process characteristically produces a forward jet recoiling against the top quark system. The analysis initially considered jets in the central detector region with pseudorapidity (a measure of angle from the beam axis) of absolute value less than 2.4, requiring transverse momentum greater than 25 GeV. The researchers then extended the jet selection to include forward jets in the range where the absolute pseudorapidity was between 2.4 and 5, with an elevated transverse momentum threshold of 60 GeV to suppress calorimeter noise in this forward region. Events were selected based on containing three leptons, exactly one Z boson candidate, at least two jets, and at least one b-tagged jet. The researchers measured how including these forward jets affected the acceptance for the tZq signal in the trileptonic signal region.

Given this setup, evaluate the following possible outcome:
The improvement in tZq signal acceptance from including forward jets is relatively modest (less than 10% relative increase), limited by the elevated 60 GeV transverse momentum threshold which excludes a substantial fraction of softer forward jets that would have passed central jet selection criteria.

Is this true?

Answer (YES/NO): NO